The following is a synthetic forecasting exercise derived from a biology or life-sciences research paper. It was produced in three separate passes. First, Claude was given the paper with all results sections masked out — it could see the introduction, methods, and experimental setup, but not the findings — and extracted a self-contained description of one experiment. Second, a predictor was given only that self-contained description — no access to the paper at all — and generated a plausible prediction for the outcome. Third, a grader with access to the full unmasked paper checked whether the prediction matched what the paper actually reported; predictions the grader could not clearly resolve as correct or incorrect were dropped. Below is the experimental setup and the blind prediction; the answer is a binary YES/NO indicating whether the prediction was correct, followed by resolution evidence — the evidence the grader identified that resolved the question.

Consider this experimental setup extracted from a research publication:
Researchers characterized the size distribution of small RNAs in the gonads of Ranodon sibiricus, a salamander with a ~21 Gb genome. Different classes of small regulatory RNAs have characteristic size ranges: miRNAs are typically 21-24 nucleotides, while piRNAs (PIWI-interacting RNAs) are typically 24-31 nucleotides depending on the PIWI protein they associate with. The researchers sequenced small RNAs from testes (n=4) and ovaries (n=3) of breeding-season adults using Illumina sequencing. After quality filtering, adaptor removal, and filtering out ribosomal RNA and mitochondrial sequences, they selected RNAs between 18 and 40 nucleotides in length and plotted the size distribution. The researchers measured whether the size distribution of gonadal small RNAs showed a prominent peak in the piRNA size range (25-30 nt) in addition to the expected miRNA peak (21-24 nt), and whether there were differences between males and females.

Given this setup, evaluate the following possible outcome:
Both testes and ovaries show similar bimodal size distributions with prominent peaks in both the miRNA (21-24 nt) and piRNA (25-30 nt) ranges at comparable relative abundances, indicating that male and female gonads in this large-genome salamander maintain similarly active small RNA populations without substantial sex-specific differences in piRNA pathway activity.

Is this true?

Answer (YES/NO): NO